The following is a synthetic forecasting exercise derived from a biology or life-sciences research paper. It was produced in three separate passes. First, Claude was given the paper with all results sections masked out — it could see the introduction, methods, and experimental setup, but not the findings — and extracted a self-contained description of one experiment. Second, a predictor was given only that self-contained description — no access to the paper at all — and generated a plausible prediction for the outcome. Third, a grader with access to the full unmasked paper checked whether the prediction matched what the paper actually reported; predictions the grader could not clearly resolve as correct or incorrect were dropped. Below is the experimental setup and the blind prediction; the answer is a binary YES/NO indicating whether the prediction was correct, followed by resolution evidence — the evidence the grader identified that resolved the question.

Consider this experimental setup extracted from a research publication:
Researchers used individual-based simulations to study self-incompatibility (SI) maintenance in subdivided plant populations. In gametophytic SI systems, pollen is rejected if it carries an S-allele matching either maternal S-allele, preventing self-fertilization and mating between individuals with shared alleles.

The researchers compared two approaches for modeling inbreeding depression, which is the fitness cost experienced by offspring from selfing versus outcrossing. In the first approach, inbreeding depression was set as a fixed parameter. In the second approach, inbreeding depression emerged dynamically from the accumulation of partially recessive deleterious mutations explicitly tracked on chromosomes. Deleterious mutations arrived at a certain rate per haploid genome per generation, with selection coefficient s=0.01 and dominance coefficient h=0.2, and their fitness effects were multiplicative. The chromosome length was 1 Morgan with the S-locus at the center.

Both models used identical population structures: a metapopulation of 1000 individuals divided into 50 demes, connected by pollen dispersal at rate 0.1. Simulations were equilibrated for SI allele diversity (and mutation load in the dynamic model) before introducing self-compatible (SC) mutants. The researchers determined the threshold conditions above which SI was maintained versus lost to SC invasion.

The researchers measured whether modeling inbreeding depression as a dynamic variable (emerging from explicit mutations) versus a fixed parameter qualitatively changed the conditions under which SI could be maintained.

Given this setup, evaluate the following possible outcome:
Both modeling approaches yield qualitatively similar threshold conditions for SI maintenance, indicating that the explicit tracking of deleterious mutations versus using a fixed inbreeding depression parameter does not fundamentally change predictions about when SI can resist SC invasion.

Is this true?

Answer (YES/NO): YES